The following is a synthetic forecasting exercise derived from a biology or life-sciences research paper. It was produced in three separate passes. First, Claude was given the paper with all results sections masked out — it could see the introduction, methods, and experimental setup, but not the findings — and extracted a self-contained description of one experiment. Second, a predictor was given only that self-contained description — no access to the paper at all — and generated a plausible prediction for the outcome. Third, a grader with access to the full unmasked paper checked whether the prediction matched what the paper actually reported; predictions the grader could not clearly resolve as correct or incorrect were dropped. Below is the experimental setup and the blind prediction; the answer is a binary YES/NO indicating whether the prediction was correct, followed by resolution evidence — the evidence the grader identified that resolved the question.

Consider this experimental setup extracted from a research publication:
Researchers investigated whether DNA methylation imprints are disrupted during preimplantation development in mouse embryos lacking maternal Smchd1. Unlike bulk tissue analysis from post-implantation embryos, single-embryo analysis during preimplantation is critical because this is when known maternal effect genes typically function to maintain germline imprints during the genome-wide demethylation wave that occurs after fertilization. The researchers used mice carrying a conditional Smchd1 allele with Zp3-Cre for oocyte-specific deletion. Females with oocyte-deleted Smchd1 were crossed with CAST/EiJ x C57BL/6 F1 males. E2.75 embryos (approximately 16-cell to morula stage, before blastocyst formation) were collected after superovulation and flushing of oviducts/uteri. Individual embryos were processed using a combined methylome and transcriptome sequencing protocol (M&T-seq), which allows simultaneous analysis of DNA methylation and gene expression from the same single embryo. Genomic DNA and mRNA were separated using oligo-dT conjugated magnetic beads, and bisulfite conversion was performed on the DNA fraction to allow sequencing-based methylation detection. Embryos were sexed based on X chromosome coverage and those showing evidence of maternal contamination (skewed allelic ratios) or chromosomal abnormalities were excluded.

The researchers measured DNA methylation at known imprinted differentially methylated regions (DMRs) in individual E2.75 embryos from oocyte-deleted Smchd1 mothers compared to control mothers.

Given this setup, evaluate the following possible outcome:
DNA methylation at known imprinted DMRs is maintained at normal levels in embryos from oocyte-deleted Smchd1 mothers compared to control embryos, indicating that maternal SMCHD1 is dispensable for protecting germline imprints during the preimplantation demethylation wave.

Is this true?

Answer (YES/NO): YES